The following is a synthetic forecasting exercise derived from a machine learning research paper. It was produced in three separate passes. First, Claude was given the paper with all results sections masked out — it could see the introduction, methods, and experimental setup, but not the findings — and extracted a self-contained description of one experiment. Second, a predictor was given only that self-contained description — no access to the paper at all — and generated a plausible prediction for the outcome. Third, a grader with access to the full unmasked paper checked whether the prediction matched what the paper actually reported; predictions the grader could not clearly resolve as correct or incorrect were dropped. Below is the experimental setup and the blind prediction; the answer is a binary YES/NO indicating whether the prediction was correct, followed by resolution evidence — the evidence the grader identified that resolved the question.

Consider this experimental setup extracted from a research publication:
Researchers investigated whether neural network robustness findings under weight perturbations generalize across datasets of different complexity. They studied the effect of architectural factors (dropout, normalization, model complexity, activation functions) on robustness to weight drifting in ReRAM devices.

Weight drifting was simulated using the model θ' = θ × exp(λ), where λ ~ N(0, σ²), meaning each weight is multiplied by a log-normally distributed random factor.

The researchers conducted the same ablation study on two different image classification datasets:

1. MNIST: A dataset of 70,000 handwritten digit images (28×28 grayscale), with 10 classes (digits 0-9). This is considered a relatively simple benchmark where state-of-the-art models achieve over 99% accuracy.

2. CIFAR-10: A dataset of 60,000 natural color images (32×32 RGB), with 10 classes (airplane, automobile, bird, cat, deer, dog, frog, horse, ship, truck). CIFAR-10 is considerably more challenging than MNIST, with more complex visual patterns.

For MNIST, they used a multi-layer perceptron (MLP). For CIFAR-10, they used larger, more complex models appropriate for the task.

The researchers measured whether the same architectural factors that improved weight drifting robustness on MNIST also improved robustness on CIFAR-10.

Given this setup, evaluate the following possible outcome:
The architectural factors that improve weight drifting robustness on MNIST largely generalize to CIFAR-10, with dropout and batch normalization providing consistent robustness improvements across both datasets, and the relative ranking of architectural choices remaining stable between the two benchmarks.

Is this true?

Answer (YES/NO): NO